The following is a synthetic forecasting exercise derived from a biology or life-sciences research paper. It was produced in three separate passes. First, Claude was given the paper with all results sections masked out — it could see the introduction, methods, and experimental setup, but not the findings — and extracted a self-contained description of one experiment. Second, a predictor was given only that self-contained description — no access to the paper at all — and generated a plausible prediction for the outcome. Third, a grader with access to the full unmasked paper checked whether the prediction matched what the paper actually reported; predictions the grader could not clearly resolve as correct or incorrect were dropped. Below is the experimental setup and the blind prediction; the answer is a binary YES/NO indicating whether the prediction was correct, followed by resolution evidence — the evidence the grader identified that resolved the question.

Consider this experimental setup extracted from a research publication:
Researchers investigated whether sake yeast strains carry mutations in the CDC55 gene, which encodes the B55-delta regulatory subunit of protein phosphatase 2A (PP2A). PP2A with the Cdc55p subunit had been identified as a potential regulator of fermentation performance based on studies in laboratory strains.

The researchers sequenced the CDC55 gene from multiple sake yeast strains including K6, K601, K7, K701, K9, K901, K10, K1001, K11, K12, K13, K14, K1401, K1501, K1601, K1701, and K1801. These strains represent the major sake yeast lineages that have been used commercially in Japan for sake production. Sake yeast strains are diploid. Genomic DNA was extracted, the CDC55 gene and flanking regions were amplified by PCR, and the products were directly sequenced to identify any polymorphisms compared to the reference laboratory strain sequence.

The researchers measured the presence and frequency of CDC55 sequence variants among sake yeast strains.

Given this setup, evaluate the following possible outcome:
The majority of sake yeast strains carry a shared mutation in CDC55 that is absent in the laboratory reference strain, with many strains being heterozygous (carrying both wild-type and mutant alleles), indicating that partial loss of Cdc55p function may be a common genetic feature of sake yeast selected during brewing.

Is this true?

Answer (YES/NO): NO